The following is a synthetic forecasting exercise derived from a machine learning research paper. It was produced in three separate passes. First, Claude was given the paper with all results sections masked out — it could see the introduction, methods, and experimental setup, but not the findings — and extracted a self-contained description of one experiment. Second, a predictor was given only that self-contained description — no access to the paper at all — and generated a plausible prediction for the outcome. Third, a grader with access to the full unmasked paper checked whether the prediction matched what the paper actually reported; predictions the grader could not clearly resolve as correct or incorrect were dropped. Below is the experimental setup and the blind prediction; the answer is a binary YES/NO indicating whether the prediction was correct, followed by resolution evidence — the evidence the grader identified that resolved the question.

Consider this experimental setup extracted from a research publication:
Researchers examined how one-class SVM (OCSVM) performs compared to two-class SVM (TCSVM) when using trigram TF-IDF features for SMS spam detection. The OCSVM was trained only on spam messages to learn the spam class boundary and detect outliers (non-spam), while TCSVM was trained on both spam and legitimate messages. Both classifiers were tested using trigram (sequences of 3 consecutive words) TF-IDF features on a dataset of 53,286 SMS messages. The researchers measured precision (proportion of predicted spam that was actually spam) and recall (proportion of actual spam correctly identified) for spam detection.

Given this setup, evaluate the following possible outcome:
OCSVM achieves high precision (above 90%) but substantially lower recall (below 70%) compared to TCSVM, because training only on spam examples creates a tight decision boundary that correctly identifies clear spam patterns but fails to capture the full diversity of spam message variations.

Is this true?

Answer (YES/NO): NO